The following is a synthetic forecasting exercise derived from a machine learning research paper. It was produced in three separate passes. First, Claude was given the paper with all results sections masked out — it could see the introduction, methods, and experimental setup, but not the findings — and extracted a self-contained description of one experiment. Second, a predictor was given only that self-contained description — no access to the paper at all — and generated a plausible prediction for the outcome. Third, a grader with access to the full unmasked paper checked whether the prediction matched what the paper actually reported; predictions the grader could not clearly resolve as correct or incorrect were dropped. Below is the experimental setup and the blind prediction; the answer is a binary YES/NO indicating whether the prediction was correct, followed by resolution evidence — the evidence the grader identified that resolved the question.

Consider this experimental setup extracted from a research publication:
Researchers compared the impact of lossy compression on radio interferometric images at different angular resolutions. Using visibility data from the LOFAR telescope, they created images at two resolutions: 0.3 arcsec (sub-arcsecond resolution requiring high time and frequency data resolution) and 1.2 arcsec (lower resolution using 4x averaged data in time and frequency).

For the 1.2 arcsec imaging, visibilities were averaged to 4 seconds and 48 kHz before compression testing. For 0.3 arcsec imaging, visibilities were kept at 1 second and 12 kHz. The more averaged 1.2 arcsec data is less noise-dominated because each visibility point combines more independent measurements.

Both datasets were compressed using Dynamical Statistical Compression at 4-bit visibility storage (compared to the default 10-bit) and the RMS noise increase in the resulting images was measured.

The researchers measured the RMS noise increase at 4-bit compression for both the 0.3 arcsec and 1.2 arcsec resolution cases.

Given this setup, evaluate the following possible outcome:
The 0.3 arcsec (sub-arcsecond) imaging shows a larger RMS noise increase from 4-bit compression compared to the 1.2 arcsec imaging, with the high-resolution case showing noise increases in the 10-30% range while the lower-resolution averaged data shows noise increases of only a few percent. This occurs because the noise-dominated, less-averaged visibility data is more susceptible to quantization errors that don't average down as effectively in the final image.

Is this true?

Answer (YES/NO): NO